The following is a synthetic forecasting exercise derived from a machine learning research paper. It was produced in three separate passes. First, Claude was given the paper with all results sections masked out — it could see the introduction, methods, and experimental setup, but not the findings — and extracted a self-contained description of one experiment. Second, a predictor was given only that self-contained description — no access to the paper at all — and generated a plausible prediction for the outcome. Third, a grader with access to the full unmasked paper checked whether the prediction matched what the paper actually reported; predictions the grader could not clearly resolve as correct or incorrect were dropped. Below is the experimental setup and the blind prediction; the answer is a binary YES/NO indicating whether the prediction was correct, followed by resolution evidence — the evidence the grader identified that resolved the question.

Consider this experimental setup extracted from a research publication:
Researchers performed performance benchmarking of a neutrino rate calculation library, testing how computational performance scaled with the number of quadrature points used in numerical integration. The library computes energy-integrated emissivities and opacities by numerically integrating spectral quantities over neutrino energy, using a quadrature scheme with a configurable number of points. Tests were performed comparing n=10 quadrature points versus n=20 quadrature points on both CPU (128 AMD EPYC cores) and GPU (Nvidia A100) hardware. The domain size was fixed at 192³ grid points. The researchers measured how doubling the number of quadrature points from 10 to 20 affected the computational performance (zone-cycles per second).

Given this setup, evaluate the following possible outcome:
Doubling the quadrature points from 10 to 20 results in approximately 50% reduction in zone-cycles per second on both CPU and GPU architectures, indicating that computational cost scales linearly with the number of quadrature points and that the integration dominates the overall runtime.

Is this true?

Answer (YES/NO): NO